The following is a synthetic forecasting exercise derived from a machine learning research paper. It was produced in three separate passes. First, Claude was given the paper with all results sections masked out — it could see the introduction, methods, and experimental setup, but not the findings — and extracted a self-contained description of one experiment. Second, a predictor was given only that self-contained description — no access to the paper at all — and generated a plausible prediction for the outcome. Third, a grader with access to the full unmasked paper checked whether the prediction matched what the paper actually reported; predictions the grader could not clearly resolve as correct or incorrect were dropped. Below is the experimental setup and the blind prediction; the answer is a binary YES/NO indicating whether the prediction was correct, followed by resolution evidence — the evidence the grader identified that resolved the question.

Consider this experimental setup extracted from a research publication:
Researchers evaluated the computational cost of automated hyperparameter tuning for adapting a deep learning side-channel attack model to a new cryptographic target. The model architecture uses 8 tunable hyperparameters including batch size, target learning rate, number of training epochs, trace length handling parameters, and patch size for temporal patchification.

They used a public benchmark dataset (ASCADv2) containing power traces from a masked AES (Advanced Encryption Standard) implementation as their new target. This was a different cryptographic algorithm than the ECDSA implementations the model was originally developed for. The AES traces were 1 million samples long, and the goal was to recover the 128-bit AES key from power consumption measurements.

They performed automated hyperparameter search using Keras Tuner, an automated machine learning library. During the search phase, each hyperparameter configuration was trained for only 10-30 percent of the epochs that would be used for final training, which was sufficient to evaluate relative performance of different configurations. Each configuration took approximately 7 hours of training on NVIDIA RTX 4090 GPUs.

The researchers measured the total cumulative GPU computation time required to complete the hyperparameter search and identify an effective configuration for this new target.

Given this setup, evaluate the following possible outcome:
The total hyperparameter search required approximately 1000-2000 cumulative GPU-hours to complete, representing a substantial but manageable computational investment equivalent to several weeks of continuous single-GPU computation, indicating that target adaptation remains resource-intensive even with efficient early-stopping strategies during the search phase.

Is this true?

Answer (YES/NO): NO